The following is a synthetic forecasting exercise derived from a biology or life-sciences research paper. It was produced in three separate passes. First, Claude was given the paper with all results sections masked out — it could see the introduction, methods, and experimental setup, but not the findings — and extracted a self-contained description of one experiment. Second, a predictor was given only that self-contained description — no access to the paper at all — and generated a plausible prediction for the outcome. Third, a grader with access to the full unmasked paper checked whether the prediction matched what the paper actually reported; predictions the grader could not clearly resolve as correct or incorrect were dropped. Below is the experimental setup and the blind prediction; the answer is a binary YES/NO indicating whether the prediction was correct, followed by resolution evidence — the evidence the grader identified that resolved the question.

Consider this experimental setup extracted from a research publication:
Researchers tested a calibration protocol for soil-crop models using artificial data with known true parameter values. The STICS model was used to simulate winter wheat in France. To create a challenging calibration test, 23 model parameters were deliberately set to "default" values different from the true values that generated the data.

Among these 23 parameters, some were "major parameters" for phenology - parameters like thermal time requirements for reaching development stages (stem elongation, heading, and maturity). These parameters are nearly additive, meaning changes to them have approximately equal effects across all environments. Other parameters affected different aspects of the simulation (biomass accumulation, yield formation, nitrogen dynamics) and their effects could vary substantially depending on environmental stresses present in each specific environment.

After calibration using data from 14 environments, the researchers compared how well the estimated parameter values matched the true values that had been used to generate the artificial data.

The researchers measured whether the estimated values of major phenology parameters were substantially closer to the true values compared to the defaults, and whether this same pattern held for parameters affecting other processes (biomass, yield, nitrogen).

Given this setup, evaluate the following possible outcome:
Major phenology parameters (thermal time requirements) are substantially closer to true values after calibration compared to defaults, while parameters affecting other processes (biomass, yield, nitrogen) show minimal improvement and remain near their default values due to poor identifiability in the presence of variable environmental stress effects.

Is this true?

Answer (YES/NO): NO